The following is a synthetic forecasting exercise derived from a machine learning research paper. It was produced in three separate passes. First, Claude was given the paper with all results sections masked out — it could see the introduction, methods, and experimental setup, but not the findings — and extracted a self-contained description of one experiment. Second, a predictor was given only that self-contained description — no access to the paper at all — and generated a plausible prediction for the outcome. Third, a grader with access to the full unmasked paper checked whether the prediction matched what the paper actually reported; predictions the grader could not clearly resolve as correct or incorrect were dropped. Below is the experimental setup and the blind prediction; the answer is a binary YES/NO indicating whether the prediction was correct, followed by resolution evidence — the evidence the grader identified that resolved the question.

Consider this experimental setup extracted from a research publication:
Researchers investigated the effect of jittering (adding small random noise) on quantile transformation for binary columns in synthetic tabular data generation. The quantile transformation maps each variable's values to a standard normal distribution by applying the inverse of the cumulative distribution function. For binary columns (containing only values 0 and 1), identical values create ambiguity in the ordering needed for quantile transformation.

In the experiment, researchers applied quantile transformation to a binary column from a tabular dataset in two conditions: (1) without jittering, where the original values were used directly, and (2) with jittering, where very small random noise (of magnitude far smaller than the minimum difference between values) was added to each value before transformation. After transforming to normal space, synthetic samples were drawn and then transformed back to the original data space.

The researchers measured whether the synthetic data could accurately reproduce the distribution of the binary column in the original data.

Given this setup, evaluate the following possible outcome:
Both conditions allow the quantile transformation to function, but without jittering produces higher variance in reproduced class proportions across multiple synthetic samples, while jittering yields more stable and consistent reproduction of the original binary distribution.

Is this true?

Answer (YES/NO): NO